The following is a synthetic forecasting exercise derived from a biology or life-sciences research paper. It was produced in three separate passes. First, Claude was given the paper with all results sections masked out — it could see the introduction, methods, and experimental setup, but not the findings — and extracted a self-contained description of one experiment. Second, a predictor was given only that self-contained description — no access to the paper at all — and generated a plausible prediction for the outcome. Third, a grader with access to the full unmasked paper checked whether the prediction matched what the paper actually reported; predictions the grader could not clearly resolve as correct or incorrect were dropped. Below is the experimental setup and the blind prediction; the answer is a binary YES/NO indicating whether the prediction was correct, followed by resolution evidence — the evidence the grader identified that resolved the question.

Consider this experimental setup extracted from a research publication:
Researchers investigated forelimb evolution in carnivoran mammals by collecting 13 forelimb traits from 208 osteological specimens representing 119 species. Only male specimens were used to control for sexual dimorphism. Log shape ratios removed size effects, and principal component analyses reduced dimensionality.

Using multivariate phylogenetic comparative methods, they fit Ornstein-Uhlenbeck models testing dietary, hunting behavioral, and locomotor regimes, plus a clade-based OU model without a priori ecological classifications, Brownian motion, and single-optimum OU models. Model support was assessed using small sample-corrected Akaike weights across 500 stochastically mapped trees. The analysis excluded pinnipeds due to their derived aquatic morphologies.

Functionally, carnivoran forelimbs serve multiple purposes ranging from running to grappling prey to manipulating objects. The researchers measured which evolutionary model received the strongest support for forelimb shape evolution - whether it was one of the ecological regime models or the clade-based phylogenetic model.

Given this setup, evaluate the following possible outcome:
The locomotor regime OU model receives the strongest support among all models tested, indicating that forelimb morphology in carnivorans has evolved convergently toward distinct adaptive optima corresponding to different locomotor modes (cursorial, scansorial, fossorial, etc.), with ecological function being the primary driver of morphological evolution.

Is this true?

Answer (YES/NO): NO